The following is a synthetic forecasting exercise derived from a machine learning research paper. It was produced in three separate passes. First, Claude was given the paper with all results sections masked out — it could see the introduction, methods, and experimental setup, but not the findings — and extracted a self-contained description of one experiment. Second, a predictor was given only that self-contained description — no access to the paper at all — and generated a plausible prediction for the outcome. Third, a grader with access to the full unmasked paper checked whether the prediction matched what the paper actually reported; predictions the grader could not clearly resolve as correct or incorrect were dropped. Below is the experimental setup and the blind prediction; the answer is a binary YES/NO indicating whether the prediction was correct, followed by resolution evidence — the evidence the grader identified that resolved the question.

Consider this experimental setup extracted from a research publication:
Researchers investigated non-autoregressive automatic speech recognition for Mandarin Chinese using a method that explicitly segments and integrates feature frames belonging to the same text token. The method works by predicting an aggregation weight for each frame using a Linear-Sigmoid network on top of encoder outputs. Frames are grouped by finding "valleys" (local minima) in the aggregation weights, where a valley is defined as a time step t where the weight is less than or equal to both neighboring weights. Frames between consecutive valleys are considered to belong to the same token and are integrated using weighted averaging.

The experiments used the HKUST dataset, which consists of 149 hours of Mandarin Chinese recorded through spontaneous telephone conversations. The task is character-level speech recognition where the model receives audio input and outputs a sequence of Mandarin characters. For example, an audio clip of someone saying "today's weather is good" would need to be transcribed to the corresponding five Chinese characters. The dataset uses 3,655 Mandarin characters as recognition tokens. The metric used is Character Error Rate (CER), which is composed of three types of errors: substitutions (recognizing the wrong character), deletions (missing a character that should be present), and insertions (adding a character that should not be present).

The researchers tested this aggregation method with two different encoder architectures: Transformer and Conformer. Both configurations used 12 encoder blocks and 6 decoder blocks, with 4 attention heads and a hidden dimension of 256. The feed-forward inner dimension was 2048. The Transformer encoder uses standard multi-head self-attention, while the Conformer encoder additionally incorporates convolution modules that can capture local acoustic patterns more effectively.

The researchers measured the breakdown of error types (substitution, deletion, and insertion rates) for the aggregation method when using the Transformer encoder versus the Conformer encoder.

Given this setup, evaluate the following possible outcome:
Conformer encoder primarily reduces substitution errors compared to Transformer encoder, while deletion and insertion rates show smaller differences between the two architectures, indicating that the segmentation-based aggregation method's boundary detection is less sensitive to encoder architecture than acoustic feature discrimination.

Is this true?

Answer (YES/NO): NO